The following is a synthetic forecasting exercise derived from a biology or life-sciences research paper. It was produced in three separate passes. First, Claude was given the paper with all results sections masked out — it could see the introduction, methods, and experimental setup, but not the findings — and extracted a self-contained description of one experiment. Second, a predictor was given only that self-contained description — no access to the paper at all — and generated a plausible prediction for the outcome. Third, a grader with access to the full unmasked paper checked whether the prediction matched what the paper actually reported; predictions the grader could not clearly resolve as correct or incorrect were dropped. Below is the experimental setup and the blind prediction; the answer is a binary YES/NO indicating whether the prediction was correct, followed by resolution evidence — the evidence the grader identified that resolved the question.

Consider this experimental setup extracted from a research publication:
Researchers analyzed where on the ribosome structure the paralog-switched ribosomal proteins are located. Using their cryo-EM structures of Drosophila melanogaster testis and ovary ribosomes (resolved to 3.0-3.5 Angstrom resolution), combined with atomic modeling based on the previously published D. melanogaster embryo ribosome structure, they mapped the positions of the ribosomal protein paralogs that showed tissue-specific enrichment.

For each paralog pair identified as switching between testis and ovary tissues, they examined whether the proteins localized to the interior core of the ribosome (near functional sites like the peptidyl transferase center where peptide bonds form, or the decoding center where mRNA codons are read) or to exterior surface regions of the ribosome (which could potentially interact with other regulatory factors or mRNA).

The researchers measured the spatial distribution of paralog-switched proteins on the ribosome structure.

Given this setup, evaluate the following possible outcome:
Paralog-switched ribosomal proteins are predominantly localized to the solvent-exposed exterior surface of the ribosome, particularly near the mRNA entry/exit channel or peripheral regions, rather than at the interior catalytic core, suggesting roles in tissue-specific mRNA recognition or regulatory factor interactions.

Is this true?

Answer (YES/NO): YES